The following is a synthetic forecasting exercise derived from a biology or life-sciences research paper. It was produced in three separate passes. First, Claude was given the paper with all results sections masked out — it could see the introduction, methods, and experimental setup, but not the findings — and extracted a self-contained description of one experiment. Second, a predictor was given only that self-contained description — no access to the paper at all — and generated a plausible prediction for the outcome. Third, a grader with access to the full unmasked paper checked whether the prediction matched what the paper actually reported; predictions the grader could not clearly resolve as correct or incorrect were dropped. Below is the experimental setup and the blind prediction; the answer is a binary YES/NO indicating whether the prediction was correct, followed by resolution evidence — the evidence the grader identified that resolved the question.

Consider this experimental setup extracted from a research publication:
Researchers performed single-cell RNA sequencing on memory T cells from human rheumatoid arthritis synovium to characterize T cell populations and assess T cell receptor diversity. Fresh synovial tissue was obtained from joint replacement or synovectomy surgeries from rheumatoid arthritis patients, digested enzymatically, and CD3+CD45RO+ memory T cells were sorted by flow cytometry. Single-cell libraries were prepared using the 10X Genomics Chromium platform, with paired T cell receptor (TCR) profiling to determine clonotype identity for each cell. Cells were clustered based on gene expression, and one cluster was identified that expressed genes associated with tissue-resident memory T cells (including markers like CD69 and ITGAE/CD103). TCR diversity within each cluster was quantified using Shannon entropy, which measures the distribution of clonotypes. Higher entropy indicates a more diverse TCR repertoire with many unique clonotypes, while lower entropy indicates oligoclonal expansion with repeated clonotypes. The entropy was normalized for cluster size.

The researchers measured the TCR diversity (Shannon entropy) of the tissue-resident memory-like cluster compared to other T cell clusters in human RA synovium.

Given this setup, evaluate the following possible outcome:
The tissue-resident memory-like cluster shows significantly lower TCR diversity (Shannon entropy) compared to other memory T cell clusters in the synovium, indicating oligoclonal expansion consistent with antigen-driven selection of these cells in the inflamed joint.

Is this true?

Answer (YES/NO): YES